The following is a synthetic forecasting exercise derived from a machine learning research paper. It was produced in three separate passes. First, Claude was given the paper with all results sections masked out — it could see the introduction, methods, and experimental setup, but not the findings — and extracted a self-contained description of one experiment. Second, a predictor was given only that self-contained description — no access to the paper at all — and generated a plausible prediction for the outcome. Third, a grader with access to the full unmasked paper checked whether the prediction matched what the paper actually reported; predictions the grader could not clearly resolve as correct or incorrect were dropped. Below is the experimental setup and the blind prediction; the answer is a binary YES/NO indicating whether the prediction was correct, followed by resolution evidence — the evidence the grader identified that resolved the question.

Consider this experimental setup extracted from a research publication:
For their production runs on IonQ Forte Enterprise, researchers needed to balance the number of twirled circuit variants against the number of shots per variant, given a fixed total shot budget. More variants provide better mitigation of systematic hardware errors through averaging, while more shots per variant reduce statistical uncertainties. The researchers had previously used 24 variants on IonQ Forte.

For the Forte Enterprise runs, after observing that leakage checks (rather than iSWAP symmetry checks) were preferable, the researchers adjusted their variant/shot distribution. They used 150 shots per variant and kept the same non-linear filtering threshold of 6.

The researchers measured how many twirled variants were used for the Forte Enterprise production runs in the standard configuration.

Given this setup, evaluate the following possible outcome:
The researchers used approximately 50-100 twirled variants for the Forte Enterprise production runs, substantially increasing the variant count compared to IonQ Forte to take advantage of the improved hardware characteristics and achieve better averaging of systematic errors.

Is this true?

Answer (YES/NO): YES